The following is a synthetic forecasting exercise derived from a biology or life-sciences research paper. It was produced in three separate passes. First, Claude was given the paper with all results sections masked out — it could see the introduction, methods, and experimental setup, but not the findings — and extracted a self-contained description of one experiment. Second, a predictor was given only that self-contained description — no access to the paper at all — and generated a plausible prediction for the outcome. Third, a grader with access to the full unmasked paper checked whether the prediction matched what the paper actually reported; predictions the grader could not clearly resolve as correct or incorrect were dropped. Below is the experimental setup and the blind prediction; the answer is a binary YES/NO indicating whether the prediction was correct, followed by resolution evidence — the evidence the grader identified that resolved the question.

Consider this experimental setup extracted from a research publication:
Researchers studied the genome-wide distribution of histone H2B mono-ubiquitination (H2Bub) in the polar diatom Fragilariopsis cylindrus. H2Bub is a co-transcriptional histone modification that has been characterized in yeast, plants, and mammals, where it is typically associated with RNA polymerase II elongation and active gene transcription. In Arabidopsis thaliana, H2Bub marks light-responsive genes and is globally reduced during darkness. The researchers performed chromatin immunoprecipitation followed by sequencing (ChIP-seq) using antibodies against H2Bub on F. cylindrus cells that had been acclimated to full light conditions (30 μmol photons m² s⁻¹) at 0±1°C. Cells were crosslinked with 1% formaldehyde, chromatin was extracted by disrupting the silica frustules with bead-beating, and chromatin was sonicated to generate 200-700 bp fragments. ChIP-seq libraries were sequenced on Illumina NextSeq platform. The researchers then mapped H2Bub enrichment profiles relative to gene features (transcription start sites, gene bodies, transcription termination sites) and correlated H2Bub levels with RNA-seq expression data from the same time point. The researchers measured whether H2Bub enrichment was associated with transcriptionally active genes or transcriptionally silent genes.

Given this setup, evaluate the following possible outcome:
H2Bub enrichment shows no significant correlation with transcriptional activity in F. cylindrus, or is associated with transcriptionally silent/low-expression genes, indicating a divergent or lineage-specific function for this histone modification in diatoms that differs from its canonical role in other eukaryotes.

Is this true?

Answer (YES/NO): NO